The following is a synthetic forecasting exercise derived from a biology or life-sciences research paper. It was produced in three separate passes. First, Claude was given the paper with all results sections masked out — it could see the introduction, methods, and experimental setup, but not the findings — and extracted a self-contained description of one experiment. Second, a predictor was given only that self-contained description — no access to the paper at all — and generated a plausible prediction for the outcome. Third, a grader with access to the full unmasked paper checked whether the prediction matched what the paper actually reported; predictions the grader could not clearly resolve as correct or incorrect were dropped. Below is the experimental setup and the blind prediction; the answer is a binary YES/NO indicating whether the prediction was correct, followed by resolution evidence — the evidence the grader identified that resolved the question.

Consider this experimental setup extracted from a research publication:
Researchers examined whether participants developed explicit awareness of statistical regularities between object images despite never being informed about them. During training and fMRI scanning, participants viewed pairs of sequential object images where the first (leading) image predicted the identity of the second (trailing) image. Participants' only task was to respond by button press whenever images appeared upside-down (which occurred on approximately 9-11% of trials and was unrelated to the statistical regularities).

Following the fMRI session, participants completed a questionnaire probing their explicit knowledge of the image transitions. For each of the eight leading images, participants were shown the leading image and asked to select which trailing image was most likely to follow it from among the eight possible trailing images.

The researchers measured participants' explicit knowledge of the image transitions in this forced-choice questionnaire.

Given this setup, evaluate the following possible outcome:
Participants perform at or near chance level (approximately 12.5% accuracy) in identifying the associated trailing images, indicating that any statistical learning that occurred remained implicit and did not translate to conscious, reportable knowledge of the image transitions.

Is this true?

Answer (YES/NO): NO